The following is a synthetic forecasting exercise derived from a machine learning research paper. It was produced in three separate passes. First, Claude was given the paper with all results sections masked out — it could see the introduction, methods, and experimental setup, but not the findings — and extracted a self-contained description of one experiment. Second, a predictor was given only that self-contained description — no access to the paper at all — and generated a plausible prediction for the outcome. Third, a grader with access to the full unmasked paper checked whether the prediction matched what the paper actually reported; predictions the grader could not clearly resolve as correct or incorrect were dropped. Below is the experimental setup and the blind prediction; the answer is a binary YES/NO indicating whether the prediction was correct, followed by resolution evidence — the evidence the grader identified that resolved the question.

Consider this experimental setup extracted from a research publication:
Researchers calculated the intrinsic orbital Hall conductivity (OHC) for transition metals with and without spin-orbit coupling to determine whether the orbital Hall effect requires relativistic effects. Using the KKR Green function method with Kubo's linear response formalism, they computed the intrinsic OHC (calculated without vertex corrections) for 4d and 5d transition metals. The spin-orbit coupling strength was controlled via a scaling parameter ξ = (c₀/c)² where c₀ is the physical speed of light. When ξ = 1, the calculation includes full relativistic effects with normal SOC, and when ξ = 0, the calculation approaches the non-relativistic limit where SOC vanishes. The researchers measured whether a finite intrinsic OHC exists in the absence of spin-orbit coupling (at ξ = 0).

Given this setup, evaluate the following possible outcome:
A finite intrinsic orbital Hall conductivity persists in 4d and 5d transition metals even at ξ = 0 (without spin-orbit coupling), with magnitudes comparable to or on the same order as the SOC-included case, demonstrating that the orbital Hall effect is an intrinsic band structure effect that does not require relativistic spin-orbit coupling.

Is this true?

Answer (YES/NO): YES